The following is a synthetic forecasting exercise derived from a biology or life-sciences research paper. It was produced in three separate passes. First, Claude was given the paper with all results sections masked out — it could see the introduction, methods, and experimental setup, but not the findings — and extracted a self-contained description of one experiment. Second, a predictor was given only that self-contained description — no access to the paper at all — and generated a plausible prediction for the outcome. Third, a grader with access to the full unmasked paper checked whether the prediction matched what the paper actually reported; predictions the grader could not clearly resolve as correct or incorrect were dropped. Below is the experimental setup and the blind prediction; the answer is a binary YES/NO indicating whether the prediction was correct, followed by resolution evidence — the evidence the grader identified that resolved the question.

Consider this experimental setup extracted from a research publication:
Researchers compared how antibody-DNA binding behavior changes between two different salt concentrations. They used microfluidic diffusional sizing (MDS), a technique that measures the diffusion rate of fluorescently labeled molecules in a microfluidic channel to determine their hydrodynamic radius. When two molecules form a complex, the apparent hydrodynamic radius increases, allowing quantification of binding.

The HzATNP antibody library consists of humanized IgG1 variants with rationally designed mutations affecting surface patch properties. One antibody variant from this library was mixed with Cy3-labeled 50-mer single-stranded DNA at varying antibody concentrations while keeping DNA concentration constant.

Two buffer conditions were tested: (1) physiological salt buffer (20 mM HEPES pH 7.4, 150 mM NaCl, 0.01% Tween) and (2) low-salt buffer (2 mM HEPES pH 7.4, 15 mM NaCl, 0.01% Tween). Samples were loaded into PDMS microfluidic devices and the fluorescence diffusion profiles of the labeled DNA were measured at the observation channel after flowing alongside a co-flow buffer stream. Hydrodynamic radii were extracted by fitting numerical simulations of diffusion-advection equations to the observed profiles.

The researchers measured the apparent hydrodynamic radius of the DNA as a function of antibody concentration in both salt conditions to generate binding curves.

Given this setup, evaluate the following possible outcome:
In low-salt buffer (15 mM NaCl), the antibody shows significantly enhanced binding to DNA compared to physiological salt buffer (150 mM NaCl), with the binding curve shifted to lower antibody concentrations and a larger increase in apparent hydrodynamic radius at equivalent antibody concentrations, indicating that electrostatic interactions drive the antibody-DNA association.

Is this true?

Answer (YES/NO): NO